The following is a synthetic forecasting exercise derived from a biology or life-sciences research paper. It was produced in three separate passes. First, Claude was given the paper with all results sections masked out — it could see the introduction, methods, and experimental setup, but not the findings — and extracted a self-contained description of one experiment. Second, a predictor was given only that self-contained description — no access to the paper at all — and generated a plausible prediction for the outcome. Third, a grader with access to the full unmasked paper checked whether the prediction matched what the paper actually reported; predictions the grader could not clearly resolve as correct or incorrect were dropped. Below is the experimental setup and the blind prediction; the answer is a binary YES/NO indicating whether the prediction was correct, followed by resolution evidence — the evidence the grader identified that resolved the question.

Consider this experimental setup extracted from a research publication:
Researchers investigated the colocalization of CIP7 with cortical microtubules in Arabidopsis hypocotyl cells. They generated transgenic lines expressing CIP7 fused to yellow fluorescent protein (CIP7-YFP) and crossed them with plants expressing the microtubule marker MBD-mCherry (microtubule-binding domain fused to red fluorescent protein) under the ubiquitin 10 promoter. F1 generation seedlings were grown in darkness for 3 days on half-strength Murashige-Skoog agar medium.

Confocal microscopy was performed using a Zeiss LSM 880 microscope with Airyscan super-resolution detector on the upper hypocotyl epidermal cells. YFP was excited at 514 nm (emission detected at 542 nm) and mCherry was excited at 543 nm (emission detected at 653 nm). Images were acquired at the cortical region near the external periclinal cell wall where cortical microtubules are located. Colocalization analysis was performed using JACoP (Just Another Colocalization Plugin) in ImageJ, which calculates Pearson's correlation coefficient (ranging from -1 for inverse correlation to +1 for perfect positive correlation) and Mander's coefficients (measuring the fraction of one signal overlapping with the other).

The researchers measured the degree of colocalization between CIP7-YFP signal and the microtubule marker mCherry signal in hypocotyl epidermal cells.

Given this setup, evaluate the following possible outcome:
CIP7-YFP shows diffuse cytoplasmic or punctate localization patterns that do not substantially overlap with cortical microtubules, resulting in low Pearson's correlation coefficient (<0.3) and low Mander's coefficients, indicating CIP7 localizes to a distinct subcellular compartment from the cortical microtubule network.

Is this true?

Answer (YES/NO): NO